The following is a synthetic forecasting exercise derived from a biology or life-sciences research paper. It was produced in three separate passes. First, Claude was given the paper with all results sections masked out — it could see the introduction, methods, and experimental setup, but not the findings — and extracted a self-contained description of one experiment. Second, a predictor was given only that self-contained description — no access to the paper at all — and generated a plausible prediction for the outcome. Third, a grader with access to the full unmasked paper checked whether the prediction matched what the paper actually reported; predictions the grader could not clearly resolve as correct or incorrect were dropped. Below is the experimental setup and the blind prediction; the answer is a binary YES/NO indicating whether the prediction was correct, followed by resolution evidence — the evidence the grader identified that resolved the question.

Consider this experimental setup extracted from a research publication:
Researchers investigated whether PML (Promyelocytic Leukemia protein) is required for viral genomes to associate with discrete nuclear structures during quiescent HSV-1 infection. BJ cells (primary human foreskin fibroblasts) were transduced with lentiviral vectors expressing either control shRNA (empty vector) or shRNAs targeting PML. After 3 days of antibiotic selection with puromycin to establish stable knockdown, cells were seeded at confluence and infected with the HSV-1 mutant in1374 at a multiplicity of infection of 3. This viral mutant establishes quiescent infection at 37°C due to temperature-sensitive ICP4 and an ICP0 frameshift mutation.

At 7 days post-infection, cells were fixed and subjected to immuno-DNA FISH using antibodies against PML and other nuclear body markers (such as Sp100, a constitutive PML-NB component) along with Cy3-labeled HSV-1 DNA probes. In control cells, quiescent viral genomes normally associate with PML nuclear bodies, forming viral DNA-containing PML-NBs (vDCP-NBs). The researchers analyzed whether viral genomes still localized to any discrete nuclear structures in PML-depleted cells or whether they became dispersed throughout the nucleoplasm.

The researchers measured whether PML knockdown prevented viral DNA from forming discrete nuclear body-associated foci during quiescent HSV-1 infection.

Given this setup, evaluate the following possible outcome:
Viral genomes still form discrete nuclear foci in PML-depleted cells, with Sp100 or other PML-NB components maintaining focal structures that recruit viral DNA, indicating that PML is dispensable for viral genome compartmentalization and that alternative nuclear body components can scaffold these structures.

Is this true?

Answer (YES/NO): NO